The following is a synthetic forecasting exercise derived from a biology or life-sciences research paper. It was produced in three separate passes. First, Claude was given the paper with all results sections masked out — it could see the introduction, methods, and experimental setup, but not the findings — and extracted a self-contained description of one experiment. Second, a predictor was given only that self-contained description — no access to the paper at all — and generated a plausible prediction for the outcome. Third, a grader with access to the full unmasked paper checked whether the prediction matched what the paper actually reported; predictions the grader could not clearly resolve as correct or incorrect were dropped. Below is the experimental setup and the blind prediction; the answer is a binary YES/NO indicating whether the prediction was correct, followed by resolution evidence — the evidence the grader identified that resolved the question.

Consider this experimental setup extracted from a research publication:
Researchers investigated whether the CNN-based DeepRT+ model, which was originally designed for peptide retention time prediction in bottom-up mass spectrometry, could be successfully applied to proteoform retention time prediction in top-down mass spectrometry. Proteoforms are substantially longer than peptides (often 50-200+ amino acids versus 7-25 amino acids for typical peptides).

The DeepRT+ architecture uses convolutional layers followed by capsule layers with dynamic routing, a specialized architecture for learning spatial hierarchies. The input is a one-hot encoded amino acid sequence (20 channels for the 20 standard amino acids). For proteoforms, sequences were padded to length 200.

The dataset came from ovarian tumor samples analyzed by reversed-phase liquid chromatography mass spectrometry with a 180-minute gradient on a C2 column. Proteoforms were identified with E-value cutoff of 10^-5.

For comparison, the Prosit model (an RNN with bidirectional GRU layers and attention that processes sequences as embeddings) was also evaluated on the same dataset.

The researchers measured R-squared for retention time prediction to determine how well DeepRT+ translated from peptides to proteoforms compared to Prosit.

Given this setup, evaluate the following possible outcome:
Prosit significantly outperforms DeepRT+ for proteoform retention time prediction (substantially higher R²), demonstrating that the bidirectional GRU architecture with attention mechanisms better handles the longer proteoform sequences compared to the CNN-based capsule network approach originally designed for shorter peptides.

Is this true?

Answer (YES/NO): YES